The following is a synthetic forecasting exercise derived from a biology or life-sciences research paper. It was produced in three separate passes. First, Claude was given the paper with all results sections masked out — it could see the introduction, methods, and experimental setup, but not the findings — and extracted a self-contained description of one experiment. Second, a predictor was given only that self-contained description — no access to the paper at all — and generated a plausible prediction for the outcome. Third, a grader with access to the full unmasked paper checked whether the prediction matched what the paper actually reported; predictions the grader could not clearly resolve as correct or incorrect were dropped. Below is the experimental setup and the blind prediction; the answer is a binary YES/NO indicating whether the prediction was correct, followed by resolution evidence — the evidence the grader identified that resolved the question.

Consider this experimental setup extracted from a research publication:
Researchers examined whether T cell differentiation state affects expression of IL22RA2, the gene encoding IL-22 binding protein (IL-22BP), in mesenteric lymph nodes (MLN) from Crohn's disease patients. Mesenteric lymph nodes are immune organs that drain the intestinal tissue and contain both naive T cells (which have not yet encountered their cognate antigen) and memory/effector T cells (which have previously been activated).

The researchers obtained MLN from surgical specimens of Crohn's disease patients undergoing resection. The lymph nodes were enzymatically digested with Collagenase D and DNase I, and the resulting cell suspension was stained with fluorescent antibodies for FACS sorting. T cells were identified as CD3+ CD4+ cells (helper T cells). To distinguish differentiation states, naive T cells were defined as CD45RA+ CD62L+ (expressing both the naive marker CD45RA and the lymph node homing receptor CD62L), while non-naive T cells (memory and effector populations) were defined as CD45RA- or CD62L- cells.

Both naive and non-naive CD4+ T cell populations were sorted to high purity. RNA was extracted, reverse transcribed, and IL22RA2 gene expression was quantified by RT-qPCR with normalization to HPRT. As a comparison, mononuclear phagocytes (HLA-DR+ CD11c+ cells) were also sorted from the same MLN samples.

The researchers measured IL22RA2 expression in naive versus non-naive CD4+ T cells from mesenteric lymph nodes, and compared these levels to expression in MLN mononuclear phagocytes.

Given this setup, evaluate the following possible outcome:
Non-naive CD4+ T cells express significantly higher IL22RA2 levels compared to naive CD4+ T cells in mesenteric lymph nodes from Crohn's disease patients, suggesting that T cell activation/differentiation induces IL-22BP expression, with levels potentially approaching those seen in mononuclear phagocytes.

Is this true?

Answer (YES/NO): NO